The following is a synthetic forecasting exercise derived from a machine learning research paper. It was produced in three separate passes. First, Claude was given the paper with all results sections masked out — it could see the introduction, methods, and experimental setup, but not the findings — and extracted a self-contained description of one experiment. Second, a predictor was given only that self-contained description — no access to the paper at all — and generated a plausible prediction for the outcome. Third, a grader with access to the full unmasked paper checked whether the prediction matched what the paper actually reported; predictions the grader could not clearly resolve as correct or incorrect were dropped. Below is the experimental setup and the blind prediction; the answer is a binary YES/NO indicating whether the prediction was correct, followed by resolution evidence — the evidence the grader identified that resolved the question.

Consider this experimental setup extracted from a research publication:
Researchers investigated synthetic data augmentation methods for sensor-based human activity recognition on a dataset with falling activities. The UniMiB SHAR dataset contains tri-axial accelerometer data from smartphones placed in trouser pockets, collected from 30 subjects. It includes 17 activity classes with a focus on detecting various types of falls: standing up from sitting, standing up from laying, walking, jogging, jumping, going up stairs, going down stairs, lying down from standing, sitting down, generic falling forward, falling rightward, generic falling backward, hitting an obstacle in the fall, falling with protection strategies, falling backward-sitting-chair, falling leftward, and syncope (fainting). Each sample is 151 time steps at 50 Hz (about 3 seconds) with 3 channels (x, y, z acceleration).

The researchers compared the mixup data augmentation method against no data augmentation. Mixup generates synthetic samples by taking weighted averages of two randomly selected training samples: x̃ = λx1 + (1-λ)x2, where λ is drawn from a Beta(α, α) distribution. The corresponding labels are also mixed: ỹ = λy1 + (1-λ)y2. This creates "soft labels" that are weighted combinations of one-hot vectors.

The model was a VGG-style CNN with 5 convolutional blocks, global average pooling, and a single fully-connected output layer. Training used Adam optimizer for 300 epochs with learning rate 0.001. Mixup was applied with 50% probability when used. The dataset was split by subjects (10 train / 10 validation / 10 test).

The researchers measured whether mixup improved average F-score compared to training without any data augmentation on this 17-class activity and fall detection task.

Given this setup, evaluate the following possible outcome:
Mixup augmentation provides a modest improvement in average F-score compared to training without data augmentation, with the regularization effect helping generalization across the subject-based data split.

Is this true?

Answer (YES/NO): NO